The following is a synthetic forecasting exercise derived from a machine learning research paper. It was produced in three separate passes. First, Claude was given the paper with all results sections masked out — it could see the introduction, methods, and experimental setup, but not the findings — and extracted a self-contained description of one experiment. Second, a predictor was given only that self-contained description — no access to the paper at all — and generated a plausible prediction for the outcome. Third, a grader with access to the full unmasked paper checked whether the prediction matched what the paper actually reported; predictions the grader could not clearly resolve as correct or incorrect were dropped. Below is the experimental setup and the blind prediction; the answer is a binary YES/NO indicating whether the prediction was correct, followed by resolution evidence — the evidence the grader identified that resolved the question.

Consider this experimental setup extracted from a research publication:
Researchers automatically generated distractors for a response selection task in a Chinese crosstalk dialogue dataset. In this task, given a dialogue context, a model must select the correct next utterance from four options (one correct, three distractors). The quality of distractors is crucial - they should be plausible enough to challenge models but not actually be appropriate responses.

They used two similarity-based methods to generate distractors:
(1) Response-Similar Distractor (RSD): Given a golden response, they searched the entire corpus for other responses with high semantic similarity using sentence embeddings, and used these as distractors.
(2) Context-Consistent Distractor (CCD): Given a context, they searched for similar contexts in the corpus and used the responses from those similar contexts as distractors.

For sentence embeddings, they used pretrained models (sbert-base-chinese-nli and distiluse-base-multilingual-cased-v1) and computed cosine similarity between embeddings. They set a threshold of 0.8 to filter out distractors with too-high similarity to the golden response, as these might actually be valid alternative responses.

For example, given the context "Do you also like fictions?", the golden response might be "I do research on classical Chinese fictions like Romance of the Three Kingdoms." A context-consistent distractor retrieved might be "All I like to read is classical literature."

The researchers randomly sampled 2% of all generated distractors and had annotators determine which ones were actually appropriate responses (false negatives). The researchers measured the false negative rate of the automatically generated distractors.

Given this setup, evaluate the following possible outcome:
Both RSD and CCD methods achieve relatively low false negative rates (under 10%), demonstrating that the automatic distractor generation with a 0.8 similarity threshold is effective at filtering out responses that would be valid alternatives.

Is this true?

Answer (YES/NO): YES